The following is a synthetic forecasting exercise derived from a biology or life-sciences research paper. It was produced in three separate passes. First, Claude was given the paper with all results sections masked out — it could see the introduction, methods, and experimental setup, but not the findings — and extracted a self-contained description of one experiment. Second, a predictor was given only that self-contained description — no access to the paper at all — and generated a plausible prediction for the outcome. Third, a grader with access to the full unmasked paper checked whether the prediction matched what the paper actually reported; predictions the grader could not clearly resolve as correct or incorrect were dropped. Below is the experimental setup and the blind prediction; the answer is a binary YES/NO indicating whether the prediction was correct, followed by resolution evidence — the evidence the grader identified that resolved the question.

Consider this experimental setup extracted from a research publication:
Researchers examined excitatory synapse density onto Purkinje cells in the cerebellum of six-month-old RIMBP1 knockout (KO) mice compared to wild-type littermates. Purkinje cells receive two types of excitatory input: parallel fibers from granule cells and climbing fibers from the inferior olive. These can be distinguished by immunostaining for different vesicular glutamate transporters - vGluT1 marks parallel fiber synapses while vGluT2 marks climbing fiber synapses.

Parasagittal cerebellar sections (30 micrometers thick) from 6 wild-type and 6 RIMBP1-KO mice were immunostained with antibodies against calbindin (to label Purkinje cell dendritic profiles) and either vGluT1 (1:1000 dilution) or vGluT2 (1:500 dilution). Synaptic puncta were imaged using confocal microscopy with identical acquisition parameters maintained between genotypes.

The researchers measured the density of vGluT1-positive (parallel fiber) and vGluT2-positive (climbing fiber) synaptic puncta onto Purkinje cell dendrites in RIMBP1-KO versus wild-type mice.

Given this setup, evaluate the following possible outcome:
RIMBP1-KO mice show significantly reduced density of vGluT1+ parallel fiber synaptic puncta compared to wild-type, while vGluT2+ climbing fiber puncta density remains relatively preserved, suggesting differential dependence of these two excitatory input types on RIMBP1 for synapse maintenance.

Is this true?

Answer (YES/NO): NO